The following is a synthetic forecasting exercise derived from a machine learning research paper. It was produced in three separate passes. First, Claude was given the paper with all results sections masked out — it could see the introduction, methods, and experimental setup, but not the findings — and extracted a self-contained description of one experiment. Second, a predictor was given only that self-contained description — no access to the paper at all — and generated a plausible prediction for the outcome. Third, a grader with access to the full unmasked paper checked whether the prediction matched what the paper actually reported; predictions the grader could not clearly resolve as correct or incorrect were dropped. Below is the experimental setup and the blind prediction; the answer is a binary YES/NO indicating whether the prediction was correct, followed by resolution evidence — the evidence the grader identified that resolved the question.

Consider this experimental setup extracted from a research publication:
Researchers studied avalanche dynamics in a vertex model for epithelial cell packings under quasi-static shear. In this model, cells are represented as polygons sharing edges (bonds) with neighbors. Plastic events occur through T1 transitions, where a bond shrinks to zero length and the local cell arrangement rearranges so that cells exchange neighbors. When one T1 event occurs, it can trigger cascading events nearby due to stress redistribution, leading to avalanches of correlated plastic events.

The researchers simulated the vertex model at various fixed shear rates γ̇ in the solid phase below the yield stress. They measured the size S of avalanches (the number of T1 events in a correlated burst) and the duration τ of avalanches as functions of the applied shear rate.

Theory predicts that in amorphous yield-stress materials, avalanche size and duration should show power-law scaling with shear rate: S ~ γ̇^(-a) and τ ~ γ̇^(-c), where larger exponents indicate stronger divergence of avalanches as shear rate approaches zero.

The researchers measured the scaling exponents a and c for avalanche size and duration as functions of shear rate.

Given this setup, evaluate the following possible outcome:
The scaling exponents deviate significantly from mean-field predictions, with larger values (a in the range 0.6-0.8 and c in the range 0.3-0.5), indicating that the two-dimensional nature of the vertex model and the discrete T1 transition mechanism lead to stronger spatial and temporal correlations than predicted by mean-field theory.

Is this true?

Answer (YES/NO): NO